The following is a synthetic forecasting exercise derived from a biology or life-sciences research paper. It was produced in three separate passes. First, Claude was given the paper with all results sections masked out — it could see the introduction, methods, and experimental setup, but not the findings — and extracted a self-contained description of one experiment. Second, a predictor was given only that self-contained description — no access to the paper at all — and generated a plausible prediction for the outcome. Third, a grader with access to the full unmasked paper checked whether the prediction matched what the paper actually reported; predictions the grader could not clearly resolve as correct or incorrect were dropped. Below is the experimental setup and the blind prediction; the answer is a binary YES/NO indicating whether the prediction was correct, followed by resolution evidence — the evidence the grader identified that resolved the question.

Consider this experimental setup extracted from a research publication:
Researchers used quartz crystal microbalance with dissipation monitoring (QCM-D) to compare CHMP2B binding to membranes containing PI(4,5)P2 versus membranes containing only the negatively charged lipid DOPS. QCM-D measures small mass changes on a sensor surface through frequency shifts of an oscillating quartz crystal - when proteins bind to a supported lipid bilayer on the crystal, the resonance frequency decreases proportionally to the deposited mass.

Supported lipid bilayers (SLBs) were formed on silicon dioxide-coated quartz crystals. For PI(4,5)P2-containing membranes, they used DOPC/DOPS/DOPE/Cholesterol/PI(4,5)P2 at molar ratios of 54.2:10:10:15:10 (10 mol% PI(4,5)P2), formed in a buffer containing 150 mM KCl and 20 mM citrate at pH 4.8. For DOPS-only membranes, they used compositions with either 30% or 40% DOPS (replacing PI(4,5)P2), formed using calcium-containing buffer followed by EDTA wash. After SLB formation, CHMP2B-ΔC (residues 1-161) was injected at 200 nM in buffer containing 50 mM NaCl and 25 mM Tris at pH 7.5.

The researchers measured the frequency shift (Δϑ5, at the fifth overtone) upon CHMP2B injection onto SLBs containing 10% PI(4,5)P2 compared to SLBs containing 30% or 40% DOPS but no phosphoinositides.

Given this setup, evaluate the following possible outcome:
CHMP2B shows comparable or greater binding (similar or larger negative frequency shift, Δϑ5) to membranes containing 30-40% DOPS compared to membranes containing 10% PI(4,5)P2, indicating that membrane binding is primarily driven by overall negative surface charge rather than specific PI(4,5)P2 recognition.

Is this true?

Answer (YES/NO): NO